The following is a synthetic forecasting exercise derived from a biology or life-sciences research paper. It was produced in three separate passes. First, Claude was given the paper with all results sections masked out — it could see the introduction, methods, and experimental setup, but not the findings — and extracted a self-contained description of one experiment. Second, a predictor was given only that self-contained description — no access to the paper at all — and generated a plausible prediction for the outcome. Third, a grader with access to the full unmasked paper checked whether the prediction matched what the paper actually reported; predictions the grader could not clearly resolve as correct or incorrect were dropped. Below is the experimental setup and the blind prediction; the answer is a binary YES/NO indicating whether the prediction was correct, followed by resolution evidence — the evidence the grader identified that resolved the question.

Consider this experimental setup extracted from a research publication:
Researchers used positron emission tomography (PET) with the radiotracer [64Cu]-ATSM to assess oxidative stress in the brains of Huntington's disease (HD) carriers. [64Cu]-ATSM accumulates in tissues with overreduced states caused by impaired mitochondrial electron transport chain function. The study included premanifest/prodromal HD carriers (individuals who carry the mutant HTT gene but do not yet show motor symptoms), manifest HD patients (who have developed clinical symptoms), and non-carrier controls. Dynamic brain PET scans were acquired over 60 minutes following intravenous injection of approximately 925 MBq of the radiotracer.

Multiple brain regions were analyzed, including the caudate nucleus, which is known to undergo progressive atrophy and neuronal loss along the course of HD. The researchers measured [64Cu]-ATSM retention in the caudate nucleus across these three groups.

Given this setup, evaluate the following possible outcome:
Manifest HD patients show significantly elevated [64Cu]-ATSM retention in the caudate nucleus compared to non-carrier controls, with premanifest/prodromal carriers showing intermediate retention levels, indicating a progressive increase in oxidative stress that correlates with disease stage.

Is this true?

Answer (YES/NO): NO